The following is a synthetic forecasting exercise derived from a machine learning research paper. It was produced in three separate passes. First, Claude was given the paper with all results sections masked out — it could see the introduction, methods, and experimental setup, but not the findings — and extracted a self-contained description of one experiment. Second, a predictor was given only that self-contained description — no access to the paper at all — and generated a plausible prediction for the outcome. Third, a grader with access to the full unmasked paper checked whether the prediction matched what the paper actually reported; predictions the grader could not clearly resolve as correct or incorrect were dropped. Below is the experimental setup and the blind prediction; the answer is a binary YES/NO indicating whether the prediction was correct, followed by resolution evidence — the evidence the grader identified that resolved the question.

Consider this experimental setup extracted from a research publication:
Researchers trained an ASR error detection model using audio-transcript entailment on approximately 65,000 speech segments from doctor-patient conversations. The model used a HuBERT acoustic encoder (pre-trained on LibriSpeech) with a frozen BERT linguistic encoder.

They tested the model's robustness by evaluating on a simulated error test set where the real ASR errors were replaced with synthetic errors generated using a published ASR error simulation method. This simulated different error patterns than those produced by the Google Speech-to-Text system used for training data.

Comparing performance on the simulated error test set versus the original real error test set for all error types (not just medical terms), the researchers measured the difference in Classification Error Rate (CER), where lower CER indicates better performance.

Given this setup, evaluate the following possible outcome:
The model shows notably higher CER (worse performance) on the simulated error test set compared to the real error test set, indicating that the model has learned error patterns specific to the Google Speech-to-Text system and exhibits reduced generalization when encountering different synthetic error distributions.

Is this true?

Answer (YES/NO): NO